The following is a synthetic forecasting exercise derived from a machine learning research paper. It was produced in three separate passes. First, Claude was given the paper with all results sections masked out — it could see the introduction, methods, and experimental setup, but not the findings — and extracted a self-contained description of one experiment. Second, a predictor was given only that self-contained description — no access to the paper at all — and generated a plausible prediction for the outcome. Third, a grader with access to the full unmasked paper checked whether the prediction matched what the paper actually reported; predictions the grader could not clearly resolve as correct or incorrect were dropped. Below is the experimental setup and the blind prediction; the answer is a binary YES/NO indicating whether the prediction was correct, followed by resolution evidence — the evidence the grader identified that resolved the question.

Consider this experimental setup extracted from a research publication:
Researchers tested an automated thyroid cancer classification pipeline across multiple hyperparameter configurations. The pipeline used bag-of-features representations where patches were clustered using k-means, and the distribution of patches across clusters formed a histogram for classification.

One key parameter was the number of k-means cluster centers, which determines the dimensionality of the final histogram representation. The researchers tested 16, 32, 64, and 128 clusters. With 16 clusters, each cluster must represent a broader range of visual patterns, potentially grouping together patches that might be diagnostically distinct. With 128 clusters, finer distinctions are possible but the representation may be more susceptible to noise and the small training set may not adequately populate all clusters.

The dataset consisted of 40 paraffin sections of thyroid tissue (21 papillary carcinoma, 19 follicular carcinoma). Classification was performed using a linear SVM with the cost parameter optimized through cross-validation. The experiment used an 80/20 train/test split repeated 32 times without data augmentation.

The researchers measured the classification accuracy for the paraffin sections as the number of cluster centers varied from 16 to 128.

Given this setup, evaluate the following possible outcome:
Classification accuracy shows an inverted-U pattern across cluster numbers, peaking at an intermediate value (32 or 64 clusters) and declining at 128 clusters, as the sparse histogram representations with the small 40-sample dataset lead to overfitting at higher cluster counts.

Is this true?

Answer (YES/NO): YES